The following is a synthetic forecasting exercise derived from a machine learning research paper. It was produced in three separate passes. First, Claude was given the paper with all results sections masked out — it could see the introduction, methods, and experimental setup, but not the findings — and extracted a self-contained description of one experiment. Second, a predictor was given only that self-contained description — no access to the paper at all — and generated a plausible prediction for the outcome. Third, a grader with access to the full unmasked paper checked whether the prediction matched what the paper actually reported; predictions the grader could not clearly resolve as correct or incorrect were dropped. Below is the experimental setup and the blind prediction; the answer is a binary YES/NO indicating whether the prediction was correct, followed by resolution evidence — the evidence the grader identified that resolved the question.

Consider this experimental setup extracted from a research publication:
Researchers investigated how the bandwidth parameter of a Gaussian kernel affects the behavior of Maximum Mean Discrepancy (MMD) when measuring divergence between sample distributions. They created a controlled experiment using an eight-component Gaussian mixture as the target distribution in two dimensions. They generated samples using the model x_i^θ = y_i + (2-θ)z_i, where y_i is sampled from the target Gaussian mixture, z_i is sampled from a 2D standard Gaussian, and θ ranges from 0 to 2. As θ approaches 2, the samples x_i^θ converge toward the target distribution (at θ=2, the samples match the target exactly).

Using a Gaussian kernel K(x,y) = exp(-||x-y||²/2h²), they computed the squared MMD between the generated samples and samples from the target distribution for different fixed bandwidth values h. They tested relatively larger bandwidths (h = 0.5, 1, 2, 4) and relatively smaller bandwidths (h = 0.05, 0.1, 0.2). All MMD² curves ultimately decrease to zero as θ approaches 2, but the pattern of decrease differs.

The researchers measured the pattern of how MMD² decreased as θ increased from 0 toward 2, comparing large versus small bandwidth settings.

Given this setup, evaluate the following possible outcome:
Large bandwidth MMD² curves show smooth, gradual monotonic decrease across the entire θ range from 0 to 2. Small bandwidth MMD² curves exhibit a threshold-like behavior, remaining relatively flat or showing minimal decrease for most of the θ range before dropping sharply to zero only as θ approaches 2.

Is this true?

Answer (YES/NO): NO